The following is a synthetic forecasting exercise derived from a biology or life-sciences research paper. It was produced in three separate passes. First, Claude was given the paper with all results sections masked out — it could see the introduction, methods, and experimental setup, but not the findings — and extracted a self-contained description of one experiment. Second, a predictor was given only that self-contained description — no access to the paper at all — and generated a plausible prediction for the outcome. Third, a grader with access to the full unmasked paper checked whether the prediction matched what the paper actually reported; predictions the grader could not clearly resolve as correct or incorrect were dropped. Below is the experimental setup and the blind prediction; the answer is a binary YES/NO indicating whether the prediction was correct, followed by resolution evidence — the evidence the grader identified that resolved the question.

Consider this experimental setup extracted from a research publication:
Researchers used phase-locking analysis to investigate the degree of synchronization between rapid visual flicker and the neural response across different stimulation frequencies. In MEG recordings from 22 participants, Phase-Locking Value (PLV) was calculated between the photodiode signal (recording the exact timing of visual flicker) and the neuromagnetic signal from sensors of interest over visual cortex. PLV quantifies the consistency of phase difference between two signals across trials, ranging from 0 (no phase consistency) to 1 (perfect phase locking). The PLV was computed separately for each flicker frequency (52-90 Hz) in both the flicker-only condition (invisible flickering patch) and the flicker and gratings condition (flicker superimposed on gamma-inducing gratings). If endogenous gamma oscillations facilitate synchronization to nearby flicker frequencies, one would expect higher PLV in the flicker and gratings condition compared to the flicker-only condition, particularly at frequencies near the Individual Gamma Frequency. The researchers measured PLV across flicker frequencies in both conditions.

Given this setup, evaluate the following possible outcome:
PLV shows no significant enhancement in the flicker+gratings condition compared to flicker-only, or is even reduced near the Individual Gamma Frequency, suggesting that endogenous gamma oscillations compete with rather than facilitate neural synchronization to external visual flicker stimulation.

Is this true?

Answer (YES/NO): YES